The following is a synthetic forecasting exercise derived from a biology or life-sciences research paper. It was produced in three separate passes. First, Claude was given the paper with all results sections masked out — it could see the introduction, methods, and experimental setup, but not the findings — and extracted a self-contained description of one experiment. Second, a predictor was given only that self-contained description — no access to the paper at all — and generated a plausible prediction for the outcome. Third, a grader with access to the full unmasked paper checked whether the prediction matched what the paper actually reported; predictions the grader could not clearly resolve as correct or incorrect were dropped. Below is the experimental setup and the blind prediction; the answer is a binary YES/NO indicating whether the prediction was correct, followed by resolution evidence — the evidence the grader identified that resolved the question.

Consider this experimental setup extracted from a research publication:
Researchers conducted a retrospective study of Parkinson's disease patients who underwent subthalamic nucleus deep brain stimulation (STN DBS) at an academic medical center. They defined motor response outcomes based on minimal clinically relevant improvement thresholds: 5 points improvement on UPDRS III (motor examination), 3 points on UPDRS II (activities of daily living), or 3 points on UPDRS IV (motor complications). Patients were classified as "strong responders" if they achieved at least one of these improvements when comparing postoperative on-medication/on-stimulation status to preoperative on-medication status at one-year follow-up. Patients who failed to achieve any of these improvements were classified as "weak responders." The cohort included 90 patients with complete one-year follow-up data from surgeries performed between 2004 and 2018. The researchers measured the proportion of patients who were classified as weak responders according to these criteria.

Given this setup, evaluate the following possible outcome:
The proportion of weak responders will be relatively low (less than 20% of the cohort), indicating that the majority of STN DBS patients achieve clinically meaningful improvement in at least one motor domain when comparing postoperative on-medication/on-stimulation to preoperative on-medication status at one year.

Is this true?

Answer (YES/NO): NO